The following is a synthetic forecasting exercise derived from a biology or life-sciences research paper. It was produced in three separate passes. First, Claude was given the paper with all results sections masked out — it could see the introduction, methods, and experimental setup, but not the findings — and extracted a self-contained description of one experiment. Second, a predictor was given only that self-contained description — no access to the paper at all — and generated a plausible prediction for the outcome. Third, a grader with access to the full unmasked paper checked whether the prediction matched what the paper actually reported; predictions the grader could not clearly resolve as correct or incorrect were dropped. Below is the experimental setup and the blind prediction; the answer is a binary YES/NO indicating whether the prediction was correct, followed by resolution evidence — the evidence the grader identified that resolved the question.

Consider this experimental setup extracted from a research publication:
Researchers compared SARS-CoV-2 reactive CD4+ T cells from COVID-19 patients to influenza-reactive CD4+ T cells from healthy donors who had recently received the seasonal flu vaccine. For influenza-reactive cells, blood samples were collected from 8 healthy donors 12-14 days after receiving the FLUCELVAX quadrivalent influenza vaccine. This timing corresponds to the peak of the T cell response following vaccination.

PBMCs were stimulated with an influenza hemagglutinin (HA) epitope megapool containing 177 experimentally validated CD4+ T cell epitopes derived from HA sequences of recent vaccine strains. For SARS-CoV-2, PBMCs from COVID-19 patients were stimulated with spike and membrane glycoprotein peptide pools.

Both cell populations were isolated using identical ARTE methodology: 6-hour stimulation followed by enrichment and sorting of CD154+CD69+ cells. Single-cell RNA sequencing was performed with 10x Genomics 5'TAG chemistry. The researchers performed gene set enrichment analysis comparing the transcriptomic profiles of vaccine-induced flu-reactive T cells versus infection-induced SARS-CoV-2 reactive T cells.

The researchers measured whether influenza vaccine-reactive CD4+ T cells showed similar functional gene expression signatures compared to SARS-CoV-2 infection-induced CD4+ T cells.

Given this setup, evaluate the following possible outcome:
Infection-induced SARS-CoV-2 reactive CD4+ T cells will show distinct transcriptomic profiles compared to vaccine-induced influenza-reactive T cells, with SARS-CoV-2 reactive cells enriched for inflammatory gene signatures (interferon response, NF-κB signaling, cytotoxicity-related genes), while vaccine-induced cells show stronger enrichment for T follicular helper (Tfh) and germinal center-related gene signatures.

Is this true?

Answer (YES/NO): NO